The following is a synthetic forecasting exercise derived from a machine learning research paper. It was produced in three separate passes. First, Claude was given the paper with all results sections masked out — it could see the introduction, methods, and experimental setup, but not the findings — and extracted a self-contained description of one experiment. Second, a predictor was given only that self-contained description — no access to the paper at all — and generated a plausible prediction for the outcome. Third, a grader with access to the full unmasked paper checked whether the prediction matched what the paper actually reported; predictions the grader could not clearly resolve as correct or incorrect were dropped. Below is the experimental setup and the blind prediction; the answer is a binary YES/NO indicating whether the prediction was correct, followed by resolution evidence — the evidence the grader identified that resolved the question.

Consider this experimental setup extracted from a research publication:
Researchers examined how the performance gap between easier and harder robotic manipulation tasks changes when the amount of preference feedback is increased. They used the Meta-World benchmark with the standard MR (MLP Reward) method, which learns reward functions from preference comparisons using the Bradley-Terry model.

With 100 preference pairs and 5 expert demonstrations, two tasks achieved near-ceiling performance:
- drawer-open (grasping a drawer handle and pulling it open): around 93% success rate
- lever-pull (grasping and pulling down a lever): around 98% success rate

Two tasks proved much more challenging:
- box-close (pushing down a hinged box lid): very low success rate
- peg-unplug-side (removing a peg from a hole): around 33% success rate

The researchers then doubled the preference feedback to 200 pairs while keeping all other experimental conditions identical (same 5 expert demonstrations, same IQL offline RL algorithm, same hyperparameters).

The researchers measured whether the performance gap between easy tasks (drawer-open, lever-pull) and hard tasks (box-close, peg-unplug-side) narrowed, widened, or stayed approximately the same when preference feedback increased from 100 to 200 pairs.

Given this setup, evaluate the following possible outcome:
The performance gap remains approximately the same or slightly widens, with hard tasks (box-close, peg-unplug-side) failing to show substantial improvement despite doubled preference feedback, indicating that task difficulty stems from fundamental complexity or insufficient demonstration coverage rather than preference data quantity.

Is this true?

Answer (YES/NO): YES